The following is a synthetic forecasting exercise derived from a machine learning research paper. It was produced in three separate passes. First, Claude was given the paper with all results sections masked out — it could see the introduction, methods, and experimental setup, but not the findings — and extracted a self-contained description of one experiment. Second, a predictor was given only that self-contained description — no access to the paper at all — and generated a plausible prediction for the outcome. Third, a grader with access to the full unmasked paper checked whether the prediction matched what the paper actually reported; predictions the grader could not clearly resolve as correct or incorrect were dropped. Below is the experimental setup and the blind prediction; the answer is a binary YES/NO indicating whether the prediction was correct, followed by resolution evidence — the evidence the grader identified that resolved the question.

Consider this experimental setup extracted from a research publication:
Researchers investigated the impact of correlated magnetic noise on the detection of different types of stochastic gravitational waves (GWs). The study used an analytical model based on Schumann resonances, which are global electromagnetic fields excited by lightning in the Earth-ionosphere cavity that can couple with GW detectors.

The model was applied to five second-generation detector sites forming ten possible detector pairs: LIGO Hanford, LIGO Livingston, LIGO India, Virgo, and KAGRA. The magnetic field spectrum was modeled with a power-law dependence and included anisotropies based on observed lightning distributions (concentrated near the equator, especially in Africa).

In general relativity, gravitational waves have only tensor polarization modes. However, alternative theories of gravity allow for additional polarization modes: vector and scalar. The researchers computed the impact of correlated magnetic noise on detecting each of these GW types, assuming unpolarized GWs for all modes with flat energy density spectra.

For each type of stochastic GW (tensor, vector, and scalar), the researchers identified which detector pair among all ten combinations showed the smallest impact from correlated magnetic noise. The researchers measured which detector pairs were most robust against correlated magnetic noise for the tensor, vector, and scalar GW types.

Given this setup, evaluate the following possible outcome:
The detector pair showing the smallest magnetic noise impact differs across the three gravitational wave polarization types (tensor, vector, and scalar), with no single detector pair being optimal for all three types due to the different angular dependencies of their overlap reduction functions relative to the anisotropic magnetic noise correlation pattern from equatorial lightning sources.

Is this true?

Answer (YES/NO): NO